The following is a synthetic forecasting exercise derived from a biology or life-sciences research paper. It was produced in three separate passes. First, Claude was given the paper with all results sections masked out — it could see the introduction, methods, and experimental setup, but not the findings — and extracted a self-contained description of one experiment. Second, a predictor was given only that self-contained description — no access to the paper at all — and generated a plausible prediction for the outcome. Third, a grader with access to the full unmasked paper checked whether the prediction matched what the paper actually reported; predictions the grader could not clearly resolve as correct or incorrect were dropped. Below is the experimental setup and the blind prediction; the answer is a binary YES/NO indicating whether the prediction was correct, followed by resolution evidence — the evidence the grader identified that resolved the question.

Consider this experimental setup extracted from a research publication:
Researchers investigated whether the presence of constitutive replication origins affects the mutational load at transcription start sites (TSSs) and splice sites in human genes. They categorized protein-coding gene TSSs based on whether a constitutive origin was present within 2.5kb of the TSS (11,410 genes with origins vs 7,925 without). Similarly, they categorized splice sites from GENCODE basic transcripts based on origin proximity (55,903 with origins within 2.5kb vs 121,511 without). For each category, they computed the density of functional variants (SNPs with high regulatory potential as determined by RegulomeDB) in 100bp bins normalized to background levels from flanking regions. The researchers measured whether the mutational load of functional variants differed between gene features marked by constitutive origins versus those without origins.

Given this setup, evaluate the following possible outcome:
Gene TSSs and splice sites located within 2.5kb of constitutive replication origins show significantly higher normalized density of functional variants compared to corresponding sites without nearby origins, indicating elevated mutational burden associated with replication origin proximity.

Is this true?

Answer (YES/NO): YES